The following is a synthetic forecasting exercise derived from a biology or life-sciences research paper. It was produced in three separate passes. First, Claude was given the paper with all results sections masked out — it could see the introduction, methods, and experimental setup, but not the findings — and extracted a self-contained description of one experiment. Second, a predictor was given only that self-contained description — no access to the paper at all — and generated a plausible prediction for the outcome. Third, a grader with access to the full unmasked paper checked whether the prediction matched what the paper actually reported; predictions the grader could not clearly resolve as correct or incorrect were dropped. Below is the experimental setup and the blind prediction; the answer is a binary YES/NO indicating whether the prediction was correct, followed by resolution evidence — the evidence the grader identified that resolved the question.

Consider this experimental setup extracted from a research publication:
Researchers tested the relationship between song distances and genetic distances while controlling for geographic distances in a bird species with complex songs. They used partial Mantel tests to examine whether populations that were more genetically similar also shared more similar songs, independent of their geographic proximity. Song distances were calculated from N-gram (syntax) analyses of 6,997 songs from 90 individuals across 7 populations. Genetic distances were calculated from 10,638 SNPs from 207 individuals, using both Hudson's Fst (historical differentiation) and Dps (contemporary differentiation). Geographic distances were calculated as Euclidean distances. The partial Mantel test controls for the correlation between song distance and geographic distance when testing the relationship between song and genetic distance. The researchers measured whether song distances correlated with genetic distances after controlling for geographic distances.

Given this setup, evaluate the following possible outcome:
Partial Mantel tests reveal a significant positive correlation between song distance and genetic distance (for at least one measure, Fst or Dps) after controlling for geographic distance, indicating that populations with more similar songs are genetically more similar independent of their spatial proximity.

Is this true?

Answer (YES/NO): NO